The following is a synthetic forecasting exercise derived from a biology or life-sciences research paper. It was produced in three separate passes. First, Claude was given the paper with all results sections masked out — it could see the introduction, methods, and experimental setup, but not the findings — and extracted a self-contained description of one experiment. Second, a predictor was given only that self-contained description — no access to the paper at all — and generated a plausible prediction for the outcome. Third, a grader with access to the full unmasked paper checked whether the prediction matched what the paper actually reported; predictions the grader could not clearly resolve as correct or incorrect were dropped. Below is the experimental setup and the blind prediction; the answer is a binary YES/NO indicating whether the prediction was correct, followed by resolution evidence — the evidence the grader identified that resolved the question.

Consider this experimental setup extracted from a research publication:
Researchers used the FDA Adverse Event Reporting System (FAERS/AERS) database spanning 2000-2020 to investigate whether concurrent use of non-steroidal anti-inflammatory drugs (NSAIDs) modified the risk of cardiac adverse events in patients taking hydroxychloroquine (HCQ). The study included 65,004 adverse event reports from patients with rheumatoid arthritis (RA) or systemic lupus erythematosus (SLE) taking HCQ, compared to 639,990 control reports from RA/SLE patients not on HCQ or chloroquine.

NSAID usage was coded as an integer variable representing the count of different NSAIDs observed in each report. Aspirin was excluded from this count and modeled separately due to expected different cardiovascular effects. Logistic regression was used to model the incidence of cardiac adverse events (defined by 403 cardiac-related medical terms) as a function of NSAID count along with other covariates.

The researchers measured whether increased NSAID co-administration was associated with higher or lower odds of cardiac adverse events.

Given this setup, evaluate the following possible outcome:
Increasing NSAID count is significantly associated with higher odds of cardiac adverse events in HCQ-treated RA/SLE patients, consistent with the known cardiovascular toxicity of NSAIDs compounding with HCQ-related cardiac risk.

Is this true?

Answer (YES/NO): YES